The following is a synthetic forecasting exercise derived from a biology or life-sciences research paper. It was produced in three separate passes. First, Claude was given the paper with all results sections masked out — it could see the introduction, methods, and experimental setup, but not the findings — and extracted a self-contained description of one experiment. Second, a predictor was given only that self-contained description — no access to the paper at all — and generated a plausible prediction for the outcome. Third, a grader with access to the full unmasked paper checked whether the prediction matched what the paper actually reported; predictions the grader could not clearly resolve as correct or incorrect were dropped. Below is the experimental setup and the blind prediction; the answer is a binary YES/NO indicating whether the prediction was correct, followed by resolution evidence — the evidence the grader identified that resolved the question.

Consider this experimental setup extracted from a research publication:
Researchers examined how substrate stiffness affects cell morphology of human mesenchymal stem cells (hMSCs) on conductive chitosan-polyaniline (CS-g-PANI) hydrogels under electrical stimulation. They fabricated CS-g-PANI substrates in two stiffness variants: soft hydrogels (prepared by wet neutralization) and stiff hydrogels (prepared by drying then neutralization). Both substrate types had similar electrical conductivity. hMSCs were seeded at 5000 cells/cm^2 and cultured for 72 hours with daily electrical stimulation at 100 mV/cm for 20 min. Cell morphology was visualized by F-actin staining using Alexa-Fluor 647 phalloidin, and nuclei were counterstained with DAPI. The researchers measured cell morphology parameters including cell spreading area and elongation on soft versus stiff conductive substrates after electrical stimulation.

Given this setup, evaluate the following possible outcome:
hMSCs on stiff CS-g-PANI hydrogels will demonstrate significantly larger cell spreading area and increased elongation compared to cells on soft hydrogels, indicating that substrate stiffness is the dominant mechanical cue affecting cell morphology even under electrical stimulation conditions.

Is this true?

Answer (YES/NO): NO